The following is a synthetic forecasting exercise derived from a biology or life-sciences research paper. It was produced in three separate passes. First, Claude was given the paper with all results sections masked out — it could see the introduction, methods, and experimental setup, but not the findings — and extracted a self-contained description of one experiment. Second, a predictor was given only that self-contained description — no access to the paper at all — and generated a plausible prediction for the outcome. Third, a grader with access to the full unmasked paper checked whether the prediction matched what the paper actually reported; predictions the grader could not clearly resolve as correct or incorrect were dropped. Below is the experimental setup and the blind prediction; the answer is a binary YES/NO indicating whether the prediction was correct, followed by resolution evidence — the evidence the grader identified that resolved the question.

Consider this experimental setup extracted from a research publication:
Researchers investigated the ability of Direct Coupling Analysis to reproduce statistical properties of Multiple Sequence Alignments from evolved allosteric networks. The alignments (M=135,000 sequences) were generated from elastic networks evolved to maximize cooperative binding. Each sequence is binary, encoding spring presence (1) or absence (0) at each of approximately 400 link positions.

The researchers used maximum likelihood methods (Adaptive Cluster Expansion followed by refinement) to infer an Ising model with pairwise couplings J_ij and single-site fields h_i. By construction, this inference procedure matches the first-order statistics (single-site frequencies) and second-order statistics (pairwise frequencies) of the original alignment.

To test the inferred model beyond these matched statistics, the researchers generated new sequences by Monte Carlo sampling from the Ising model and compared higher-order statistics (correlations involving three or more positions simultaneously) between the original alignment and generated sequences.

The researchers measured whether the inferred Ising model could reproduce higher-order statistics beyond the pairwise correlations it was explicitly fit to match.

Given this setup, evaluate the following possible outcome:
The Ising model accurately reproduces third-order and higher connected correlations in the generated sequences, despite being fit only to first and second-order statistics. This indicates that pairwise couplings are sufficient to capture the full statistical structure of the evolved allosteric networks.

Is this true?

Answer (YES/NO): NO